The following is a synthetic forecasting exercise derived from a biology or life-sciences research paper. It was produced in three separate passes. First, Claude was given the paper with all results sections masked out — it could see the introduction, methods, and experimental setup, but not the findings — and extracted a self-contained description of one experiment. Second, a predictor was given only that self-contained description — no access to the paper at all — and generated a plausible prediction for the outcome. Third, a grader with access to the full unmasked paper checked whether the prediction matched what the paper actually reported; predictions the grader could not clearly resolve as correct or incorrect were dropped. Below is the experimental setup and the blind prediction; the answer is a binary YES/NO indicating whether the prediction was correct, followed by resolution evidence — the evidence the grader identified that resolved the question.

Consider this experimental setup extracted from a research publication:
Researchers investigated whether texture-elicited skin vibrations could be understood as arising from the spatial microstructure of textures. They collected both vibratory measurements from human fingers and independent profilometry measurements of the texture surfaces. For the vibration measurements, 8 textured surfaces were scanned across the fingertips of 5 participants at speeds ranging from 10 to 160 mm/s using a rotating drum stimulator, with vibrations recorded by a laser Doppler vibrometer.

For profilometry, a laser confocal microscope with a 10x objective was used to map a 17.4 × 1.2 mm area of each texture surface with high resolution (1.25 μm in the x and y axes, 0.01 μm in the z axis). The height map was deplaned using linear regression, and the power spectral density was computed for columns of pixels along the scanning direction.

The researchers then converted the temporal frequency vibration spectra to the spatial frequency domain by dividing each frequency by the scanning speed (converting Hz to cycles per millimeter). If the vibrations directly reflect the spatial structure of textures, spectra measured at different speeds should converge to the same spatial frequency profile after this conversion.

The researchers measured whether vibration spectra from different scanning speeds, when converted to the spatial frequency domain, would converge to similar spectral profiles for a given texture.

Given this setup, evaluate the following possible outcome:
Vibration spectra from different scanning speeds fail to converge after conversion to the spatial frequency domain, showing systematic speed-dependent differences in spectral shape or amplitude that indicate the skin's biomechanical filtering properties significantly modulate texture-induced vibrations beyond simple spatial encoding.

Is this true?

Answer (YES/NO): NO